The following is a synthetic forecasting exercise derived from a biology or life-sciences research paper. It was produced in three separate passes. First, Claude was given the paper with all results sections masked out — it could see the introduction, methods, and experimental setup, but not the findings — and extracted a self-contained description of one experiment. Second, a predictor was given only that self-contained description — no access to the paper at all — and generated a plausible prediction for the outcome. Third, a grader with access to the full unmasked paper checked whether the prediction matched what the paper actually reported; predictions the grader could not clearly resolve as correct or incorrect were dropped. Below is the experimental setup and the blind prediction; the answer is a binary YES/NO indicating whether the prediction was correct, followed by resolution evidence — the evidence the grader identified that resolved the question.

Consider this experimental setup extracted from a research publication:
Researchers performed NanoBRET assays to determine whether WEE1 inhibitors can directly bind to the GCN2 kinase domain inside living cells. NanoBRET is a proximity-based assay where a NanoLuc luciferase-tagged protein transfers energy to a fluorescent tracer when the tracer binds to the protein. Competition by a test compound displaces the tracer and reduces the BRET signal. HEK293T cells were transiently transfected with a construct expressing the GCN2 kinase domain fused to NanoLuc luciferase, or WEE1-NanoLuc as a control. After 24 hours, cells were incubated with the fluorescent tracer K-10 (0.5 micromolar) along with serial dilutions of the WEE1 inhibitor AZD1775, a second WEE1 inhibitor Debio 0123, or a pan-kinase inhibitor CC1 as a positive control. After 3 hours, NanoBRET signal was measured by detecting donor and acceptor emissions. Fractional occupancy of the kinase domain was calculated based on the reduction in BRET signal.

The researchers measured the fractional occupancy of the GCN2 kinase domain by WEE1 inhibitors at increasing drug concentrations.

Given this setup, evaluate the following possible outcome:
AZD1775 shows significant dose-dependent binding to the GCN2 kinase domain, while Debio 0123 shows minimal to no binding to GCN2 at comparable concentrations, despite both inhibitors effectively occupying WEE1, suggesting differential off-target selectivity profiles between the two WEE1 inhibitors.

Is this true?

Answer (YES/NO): NO